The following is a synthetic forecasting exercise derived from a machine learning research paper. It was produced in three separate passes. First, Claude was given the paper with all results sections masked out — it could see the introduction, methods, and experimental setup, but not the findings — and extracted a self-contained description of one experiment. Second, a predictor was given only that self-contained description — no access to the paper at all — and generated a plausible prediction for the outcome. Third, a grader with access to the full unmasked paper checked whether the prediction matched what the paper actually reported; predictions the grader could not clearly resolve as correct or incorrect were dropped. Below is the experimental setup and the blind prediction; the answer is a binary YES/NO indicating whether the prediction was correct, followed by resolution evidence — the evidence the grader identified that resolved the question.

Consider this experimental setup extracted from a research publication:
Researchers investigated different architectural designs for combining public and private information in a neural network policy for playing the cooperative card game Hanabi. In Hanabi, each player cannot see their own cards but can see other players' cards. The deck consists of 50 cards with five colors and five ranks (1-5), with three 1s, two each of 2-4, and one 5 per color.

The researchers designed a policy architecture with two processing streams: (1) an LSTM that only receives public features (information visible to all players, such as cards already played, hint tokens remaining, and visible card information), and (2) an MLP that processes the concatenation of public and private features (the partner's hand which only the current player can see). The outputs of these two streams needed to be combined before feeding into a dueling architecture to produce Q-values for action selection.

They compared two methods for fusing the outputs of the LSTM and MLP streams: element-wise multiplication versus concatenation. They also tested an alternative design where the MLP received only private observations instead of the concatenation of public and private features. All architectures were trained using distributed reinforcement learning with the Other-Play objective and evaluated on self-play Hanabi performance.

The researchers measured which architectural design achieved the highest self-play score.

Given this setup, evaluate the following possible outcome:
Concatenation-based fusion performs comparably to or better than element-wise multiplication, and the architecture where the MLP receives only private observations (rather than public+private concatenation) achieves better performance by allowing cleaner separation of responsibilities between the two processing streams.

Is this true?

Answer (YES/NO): NO